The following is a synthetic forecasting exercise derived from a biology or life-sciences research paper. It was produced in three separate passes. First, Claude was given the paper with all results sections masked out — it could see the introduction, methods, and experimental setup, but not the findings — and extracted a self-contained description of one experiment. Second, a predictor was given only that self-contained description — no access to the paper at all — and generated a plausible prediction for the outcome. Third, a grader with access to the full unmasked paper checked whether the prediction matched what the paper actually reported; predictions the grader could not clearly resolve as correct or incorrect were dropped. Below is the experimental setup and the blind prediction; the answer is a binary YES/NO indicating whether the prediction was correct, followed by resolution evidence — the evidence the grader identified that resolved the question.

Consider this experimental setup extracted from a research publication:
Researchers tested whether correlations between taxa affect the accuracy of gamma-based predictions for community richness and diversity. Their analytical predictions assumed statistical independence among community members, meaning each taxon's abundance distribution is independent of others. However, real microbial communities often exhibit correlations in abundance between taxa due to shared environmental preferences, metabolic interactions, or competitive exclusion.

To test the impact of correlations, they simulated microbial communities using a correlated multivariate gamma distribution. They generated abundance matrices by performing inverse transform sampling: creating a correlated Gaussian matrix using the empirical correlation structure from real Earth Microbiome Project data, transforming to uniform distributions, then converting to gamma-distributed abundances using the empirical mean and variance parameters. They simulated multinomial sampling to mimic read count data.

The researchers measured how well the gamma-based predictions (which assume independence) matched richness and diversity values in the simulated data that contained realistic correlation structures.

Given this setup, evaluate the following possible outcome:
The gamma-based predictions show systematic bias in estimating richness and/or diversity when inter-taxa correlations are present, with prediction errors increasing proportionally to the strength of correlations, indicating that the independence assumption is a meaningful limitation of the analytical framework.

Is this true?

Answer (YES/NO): NO